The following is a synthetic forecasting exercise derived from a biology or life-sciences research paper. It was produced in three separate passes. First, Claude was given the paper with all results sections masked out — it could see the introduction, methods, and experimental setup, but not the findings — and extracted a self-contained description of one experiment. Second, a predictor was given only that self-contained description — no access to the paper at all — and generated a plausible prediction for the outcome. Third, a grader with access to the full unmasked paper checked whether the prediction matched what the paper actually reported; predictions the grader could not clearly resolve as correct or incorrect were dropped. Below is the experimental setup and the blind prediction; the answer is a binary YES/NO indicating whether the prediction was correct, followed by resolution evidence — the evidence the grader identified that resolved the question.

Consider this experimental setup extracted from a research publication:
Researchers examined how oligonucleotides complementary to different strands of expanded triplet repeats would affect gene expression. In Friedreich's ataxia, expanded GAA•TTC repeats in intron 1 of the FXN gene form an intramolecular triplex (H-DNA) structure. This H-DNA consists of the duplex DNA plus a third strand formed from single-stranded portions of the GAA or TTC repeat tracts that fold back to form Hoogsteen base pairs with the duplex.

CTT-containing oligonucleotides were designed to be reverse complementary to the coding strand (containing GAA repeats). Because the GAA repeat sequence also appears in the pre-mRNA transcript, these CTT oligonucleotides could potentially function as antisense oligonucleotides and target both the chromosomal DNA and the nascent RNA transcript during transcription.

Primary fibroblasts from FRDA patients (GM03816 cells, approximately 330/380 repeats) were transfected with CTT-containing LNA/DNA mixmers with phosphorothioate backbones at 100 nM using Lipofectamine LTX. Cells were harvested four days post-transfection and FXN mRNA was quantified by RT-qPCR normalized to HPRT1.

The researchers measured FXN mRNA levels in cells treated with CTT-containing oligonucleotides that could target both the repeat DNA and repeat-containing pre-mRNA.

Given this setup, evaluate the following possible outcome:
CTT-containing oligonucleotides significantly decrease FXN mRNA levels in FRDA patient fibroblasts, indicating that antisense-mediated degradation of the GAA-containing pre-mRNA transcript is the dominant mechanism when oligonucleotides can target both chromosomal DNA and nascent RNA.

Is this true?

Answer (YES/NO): NO